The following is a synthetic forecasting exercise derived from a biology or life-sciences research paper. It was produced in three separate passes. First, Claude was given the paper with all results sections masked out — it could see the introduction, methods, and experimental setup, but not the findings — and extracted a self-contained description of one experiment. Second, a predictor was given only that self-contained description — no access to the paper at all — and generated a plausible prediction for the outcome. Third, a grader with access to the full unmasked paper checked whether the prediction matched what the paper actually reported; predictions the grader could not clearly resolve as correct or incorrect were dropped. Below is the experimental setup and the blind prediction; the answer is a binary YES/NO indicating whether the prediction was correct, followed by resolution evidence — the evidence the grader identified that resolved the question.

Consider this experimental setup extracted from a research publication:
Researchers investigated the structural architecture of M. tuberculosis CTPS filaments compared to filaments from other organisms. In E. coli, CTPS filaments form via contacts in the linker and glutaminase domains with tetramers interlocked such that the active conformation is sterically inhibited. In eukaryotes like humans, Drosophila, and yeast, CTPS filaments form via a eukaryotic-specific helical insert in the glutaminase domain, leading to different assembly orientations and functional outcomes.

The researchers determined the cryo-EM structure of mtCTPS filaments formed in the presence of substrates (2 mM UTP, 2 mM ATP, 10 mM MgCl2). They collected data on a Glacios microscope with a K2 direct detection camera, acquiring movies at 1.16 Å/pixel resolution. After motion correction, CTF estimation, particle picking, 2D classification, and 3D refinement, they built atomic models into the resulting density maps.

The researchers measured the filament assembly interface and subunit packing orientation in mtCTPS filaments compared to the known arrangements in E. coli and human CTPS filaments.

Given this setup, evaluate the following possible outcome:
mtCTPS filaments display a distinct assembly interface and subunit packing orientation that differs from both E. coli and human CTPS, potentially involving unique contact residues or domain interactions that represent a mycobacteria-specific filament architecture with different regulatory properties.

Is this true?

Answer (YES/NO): YES